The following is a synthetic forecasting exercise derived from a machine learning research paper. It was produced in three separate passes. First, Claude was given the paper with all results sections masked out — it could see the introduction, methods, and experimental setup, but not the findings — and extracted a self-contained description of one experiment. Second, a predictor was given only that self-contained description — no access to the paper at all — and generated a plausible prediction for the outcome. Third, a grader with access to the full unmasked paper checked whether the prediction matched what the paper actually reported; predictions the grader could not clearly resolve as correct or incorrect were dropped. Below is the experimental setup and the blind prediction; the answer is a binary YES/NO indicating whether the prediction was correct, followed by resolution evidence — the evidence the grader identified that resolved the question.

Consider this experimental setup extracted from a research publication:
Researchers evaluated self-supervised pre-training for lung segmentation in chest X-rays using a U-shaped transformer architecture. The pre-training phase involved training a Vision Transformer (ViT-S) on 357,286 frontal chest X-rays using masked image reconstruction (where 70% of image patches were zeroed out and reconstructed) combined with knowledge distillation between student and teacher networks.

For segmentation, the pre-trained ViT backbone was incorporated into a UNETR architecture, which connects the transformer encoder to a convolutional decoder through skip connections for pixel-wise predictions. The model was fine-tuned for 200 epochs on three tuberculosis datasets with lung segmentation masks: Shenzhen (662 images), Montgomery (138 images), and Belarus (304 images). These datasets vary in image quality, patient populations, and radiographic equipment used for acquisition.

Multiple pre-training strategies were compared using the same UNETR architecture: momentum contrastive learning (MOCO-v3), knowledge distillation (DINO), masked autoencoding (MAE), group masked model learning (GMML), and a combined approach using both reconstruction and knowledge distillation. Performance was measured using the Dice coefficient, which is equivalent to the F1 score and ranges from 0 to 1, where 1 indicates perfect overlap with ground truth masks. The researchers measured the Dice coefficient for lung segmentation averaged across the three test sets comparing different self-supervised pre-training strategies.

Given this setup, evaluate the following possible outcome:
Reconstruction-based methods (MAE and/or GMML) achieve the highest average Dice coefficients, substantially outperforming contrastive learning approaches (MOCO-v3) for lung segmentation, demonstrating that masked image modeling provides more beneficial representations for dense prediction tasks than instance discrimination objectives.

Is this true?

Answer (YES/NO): NO